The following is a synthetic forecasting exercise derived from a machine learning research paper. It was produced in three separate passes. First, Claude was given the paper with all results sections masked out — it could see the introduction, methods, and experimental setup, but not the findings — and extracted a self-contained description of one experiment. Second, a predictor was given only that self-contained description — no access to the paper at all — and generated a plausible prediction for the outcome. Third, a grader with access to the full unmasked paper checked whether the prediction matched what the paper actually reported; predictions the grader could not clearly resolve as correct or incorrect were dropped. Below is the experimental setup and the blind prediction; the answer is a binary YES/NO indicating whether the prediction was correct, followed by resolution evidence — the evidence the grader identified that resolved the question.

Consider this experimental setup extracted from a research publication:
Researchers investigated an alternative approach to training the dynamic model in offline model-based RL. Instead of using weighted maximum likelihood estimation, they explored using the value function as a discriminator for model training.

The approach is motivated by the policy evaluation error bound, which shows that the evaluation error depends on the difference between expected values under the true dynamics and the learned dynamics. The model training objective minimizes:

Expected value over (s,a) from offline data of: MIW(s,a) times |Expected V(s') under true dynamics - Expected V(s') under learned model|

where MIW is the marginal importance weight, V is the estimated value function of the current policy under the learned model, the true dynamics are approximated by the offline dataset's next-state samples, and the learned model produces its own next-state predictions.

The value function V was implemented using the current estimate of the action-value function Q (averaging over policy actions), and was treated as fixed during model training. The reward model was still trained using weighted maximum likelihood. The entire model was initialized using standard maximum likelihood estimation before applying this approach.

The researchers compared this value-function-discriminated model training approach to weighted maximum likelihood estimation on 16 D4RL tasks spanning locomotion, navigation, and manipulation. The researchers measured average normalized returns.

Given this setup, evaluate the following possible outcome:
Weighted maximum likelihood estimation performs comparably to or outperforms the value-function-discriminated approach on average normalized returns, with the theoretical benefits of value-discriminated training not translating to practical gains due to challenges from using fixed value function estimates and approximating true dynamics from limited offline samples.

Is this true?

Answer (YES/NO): YES